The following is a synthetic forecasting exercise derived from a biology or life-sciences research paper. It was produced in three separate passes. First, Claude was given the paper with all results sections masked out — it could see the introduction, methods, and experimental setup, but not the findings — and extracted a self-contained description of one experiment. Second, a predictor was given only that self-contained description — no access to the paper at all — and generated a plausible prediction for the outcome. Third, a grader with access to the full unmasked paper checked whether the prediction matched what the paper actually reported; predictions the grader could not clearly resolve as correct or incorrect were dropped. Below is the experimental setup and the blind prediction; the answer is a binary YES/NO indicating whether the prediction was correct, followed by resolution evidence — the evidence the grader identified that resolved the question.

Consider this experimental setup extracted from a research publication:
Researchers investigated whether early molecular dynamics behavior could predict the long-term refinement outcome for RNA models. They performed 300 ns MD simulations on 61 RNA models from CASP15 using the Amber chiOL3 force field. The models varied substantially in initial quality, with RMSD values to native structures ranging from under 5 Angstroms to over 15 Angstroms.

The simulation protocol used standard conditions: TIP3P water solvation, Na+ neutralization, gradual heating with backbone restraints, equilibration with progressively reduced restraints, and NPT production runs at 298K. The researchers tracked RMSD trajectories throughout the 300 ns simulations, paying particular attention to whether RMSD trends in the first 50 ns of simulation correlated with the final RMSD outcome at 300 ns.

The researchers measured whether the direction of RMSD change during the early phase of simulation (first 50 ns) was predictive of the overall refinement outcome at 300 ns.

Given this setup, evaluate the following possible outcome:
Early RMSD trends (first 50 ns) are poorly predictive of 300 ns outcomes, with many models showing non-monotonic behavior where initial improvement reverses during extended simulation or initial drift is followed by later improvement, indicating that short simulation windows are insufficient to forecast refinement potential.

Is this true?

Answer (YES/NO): NO